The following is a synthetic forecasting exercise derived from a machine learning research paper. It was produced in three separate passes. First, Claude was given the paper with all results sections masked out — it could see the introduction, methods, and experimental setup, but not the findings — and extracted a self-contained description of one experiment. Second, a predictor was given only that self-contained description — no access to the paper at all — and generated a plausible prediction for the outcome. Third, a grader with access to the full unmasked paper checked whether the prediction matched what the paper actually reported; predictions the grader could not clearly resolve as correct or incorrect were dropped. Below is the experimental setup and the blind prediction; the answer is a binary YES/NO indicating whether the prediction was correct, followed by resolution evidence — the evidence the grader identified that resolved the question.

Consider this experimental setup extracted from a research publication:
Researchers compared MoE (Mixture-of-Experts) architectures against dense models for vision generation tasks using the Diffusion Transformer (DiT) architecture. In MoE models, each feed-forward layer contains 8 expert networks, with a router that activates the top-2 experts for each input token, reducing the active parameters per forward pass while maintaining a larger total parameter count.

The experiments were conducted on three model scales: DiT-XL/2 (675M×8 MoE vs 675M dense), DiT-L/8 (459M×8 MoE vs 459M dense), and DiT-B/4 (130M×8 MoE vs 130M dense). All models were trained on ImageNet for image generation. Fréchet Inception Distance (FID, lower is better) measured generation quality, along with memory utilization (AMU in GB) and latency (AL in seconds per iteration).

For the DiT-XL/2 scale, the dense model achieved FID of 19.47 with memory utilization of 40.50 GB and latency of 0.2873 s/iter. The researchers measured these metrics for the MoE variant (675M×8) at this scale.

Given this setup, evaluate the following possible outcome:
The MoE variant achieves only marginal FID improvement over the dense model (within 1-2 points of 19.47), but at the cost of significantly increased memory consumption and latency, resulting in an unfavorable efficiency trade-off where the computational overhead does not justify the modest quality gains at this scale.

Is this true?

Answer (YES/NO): NO